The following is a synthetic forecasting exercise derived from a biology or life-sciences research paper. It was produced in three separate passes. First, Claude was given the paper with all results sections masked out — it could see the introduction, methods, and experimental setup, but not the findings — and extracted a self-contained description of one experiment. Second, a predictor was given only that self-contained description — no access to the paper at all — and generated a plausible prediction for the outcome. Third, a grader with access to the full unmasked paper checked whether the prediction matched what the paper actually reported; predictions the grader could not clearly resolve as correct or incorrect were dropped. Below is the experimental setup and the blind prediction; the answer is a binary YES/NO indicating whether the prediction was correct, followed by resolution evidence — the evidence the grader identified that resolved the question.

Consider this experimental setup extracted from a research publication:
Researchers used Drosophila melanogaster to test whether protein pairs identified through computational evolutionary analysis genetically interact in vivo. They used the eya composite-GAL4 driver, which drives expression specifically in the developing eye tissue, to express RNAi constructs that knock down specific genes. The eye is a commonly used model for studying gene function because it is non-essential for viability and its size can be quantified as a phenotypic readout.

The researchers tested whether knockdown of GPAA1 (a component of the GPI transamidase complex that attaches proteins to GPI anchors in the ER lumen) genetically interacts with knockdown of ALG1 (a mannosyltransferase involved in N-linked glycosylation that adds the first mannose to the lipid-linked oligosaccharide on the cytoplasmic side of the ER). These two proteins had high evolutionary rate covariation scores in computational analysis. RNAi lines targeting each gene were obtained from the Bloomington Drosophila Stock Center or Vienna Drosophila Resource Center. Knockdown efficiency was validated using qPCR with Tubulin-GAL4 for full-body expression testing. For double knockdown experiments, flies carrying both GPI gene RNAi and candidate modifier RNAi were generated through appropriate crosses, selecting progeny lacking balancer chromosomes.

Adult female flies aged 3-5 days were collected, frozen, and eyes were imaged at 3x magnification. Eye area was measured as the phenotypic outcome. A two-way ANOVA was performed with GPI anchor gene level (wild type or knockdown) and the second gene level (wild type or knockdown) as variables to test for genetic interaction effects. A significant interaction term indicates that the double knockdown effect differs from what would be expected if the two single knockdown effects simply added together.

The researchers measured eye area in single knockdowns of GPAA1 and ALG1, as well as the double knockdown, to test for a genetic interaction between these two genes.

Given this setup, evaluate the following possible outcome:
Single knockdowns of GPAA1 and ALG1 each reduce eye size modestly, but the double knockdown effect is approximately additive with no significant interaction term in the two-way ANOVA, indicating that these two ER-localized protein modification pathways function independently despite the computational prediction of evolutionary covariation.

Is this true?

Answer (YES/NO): NO